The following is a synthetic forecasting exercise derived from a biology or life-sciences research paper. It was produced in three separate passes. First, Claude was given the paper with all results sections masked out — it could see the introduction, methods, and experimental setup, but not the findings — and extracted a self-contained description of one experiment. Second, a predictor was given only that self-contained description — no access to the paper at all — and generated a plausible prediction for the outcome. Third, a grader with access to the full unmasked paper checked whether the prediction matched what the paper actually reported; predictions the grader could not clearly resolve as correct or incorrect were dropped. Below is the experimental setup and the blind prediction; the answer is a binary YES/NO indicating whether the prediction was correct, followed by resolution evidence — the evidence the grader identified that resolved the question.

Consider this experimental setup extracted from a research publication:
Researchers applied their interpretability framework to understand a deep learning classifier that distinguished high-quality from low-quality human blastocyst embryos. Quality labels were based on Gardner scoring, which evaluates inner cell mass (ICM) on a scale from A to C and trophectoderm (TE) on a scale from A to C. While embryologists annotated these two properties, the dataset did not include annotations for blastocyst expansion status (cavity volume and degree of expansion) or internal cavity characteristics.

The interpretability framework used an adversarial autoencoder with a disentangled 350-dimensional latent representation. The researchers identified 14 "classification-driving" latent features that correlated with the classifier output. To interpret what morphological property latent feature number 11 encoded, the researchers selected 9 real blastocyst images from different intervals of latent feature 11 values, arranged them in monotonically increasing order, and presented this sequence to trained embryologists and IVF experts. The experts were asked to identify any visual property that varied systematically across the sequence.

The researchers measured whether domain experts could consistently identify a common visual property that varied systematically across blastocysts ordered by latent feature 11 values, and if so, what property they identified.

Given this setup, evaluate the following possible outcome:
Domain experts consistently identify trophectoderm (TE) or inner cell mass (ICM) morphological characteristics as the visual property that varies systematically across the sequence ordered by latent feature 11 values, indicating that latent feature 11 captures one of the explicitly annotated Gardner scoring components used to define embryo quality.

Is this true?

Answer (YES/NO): NO